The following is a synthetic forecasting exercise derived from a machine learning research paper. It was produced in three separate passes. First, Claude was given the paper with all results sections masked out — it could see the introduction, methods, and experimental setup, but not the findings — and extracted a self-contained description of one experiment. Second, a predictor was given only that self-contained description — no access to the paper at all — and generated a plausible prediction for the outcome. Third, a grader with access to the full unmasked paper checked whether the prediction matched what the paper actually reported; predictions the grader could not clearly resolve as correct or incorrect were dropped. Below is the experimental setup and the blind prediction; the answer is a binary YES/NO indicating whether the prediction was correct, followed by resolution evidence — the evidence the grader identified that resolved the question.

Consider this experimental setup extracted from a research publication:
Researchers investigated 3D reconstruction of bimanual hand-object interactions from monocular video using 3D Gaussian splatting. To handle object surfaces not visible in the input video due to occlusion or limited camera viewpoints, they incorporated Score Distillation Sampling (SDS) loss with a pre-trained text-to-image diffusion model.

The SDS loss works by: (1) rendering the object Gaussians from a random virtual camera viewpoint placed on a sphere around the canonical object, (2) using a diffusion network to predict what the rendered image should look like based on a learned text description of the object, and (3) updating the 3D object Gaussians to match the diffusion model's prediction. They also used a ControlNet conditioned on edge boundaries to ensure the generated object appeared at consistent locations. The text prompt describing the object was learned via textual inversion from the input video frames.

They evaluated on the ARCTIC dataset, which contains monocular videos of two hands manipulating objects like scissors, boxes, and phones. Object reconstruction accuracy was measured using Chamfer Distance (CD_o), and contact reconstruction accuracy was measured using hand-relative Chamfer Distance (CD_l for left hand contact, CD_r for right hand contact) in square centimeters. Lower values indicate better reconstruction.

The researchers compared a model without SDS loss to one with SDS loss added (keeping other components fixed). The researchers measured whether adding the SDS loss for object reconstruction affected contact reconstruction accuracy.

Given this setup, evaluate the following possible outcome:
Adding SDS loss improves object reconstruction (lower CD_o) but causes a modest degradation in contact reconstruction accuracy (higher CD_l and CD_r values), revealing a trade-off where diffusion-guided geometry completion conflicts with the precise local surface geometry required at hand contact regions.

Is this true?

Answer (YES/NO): NO